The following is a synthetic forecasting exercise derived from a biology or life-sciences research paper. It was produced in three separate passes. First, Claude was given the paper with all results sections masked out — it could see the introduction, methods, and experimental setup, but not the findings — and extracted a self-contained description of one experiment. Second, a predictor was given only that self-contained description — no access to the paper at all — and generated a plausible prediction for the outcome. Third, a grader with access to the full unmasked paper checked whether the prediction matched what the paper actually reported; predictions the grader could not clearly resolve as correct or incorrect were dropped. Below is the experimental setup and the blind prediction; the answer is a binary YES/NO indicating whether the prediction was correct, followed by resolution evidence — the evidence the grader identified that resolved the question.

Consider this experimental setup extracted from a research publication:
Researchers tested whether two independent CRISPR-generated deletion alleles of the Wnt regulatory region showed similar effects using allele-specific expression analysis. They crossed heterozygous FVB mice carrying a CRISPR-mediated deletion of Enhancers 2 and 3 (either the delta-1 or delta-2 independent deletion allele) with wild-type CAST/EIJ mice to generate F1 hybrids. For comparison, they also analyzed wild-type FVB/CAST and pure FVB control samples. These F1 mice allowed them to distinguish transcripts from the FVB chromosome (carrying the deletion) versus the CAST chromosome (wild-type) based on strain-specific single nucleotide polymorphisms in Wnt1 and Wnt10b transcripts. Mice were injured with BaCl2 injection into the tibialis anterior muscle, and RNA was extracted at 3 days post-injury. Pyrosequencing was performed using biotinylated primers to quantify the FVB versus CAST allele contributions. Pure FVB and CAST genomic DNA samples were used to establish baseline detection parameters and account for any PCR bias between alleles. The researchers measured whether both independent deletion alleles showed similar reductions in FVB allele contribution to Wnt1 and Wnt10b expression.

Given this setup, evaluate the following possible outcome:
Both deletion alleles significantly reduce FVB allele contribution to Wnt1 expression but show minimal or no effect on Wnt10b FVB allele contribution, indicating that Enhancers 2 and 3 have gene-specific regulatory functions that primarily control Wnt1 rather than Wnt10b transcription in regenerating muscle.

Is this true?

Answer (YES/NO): NO